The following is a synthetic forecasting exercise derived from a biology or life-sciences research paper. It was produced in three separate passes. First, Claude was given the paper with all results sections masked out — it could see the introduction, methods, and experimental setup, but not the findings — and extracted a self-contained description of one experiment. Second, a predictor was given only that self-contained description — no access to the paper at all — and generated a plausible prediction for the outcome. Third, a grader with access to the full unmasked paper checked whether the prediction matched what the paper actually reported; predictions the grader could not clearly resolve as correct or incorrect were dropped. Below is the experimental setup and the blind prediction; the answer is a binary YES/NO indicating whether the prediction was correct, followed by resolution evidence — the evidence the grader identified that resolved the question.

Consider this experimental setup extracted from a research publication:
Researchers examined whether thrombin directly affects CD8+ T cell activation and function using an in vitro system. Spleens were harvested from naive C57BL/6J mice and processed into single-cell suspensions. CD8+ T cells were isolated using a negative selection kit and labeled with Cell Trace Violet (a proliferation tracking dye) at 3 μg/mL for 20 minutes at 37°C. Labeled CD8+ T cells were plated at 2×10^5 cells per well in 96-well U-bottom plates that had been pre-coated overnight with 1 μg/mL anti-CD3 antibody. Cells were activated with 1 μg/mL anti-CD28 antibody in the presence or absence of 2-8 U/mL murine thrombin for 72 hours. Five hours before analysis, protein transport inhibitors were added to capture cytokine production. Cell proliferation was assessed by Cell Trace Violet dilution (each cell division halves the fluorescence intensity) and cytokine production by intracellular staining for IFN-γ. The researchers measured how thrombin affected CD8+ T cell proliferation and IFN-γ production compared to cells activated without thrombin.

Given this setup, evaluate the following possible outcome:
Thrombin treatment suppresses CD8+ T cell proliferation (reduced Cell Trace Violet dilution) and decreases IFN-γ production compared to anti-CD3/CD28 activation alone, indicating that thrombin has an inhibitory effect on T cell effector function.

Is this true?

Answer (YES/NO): NO